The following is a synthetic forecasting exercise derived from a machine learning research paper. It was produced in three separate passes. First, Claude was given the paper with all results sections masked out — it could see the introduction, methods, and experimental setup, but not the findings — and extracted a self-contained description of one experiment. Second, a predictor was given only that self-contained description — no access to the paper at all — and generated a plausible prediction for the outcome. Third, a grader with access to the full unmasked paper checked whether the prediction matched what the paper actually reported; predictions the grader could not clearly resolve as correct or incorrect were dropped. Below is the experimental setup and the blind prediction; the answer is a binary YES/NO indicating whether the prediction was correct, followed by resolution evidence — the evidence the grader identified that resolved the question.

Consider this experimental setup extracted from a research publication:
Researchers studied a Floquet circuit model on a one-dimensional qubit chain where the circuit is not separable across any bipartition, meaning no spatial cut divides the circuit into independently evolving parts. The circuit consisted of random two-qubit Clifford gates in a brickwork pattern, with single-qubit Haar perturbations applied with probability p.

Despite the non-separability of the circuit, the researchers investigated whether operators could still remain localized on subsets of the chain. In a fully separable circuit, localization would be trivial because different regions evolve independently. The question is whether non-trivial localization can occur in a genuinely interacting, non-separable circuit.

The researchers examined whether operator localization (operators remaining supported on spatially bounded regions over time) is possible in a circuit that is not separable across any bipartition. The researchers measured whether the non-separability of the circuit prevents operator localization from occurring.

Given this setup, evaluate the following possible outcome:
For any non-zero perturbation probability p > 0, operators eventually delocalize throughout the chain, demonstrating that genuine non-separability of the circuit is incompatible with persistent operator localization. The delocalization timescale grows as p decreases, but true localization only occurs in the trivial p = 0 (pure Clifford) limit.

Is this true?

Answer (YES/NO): NO